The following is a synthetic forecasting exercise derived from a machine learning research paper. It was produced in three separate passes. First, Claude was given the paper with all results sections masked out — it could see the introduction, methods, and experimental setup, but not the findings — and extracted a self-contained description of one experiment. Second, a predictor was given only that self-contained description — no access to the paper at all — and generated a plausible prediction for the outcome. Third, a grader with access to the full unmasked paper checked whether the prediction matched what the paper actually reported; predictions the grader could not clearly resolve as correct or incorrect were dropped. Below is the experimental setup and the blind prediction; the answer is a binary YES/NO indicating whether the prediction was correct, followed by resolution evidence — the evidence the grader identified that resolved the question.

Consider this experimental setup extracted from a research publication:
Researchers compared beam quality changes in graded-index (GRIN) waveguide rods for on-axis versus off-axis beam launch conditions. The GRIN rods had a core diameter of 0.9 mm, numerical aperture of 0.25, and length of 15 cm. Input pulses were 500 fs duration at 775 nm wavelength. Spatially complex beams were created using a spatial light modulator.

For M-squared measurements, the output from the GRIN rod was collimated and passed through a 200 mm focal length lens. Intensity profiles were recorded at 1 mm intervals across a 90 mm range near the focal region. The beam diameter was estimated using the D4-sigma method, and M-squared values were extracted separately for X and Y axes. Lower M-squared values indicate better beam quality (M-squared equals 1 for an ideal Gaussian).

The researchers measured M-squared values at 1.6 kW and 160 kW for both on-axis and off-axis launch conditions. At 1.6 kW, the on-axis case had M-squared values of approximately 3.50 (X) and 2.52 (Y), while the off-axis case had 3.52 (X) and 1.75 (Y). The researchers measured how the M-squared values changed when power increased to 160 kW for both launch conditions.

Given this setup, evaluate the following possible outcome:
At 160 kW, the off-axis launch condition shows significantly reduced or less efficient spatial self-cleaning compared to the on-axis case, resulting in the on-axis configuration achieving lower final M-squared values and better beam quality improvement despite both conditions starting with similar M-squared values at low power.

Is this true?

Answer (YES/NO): NO